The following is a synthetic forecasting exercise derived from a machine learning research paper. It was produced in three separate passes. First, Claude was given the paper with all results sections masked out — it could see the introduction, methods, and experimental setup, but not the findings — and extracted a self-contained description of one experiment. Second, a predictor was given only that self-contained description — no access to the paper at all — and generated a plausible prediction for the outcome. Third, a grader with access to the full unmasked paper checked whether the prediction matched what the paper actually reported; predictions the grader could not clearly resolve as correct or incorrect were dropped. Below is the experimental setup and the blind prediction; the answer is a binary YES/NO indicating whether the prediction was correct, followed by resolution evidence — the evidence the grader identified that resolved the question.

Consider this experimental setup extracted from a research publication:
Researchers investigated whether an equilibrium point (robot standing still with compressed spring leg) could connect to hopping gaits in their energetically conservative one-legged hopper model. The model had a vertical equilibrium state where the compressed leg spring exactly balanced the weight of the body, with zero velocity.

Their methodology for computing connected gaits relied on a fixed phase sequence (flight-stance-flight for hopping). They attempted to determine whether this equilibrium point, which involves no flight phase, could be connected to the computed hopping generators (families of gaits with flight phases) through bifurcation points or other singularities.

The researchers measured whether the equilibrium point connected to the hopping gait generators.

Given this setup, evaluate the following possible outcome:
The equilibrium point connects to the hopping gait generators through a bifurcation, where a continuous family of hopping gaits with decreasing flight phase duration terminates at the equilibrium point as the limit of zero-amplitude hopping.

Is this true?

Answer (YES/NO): NO